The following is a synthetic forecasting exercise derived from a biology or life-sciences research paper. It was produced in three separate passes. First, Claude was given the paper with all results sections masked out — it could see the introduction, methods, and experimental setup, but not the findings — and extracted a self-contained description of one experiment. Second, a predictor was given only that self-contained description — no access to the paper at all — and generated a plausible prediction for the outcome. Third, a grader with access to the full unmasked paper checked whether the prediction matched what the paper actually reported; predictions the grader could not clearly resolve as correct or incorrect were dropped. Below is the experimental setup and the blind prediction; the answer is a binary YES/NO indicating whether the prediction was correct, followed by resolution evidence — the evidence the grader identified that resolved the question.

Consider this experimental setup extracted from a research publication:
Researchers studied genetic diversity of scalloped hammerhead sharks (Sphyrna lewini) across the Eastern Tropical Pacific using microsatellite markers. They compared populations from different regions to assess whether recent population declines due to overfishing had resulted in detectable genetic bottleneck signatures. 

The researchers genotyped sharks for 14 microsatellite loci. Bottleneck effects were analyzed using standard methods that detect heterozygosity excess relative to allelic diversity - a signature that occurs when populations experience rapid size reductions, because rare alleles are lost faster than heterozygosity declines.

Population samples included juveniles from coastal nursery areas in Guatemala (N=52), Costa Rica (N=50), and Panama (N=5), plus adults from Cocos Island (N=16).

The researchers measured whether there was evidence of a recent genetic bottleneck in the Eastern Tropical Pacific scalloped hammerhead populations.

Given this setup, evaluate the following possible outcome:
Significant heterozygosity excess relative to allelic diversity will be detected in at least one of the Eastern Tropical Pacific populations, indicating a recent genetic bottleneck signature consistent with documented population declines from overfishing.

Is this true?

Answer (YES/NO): NO